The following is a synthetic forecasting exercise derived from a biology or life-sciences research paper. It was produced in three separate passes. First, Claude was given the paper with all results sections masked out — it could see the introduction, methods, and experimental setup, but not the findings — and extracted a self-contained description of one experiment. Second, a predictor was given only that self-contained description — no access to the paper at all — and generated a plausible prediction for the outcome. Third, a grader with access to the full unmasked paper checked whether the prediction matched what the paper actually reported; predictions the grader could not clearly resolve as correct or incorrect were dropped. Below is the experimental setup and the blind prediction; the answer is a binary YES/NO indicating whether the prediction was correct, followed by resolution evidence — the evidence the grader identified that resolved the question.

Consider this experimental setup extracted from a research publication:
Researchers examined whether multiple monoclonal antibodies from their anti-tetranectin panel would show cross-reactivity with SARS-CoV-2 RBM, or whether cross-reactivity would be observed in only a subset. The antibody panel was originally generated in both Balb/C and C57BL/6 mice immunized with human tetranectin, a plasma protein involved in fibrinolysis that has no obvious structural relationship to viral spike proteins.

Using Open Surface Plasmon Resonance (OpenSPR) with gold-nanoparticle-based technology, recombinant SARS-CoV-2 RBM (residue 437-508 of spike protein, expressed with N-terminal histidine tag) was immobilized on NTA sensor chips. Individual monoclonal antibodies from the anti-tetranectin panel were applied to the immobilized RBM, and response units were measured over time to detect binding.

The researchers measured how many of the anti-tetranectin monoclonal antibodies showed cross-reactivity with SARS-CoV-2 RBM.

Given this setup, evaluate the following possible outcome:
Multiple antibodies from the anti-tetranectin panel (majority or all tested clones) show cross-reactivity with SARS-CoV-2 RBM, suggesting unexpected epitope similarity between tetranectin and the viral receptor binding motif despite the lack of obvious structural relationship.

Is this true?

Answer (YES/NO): YES